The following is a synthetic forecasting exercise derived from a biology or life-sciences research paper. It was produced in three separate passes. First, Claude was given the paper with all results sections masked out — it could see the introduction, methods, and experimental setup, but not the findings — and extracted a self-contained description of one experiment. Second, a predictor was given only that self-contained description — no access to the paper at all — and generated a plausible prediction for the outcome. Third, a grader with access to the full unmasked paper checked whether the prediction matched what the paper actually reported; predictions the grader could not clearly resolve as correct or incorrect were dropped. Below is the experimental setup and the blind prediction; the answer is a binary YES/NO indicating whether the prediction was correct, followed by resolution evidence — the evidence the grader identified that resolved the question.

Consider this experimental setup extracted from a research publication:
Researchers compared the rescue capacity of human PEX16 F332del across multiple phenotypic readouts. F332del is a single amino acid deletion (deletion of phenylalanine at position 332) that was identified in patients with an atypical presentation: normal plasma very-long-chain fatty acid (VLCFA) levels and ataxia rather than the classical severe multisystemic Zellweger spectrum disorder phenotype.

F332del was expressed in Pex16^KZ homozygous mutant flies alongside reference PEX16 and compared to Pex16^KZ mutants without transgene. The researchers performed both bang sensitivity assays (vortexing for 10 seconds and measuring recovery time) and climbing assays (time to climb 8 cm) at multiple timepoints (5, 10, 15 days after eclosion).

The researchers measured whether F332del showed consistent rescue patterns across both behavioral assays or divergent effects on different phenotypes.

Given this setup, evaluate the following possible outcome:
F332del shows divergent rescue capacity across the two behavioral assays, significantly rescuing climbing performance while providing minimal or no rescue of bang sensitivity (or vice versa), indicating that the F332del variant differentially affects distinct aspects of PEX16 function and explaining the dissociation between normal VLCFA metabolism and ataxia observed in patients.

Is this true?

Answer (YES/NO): NO